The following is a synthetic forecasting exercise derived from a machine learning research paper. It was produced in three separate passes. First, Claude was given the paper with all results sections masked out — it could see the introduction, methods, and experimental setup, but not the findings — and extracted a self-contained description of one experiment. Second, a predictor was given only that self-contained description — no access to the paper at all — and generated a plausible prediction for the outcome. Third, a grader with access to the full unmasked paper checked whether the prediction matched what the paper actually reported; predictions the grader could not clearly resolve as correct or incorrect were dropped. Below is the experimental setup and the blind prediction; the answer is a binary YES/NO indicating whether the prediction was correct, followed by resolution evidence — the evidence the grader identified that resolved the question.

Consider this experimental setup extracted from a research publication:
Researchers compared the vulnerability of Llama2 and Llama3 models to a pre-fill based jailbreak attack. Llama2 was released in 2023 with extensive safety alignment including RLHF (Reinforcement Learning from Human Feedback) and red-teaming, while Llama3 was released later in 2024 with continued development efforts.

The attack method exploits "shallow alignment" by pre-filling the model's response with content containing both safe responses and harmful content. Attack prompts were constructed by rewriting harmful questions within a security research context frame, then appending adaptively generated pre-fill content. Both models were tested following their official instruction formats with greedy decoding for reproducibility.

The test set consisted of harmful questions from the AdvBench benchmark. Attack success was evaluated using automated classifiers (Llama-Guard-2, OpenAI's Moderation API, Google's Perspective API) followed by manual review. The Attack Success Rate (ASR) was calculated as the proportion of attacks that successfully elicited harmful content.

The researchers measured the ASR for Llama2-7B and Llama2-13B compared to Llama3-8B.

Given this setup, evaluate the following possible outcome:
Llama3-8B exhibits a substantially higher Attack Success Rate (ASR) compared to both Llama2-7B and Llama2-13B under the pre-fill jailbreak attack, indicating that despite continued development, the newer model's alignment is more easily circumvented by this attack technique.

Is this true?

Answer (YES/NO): NO